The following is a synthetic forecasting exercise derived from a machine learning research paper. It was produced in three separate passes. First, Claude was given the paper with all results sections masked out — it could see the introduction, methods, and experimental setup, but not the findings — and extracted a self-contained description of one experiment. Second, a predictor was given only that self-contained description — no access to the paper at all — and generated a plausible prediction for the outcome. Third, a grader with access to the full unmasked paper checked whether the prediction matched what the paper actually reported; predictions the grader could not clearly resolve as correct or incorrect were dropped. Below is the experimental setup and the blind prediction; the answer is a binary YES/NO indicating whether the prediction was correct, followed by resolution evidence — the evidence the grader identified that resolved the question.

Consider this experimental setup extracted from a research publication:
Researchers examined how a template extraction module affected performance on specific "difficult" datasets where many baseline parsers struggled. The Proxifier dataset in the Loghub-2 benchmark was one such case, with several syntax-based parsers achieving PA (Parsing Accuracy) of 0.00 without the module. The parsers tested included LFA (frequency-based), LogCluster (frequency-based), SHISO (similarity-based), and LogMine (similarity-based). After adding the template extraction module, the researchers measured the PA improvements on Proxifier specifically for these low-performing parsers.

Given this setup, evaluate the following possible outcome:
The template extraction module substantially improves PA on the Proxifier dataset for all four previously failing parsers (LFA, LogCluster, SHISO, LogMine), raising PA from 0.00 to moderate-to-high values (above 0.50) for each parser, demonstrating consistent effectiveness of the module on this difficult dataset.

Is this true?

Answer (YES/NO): NO